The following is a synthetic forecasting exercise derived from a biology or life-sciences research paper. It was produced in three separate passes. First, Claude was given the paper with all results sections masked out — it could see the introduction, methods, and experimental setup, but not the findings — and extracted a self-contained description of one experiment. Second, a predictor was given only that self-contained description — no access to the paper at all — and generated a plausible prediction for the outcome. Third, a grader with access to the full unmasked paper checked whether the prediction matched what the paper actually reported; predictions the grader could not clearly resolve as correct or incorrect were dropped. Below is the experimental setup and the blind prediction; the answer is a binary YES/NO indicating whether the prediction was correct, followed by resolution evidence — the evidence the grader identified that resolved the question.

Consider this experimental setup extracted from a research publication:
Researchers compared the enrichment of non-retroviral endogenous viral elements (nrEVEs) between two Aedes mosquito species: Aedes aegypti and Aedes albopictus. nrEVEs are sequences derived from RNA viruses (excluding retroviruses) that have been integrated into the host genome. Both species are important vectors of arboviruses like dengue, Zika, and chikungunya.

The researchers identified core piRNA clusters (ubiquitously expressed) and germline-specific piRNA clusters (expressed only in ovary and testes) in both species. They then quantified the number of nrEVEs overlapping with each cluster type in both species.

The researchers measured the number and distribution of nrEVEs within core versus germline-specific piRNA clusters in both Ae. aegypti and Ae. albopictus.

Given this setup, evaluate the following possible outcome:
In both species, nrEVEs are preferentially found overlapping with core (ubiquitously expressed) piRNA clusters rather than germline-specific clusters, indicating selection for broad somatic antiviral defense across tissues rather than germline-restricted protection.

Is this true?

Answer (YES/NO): YES